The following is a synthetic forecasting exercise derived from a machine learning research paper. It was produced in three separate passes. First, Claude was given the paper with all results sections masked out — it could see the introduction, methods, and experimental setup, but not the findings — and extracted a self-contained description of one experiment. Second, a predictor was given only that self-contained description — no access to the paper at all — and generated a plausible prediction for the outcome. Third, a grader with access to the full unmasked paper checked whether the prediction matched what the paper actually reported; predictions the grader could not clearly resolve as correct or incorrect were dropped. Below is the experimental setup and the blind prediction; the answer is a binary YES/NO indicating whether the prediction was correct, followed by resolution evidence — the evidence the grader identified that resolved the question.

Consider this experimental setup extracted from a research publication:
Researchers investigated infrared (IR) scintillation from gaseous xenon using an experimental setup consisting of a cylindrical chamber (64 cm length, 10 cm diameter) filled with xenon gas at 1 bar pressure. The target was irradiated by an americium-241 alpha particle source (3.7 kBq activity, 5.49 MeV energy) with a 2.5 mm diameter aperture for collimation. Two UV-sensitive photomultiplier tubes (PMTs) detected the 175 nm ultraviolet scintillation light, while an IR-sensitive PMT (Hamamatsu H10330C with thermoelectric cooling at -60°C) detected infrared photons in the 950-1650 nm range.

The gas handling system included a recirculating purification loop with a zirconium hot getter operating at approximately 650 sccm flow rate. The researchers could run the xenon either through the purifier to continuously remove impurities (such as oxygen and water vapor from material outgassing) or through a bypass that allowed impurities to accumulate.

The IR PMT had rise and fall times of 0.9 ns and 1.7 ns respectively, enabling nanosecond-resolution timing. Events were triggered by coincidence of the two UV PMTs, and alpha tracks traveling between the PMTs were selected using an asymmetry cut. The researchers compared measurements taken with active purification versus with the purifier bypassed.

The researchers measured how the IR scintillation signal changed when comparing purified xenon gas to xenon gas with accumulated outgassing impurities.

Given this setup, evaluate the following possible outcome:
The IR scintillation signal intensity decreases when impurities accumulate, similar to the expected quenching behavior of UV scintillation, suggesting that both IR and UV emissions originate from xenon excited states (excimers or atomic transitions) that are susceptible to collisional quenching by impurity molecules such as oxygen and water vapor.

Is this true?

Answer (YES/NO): NO